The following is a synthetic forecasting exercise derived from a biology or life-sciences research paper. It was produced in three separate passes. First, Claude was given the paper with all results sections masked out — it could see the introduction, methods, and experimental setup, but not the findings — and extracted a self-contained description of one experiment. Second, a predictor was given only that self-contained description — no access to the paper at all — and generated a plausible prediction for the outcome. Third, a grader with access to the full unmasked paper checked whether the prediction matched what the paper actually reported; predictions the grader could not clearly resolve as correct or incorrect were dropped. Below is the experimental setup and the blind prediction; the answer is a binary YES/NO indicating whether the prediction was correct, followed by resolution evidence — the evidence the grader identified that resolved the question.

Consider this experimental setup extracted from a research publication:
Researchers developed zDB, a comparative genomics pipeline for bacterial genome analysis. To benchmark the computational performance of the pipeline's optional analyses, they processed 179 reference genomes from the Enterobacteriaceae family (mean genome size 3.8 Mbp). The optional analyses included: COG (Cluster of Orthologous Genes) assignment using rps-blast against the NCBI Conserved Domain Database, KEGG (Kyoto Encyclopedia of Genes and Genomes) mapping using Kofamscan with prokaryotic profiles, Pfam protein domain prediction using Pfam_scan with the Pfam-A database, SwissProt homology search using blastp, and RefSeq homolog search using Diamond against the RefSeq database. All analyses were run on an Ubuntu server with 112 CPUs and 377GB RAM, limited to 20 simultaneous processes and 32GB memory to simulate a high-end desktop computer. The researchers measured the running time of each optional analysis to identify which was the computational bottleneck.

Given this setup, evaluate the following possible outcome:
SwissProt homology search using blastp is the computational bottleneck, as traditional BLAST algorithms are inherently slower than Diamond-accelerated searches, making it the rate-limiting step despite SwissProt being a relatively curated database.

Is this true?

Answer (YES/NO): NO